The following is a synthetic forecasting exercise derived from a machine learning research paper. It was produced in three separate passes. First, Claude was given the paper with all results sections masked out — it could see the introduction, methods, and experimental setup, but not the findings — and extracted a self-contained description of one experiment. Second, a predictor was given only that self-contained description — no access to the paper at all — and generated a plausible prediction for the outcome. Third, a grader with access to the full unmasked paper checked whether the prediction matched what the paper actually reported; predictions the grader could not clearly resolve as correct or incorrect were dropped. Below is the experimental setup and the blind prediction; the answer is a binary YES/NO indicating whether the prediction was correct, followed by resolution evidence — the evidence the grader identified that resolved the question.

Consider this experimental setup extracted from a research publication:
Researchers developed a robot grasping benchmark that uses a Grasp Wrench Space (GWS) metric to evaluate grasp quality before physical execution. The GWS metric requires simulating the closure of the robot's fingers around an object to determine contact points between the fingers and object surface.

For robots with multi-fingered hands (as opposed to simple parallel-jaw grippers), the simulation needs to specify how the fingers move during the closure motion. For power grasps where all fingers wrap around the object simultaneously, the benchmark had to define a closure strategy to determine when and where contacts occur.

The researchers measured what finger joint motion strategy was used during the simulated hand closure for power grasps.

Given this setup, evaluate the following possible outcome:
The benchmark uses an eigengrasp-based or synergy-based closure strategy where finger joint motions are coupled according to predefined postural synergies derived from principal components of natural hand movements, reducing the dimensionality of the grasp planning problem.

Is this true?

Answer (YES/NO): NO